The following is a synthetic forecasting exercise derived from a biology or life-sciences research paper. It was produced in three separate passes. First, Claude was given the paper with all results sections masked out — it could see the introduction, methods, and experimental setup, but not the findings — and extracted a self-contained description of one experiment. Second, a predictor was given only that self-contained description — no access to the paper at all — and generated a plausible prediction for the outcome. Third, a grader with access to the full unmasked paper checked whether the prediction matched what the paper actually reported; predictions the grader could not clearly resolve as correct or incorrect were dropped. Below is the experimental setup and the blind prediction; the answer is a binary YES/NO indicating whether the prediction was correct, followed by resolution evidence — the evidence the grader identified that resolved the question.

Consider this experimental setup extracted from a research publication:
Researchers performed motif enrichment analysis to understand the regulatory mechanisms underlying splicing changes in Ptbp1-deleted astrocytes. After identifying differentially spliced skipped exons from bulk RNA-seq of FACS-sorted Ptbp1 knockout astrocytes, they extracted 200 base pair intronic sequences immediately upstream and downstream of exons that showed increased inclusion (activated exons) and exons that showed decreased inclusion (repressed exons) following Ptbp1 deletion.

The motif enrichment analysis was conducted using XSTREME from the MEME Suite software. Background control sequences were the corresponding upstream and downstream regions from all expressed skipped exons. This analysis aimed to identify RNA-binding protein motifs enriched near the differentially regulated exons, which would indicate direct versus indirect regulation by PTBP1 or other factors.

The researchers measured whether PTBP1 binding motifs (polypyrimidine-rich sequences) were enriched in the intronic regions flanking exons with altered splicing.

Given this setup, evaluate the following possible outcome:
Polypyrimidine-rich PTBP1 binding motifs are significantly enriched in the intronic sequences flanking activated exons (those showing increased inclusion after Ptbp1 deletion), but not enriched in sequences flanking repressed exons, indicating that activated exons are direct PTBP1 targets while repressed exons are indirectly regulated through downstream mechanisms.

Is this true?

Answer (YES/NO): NO